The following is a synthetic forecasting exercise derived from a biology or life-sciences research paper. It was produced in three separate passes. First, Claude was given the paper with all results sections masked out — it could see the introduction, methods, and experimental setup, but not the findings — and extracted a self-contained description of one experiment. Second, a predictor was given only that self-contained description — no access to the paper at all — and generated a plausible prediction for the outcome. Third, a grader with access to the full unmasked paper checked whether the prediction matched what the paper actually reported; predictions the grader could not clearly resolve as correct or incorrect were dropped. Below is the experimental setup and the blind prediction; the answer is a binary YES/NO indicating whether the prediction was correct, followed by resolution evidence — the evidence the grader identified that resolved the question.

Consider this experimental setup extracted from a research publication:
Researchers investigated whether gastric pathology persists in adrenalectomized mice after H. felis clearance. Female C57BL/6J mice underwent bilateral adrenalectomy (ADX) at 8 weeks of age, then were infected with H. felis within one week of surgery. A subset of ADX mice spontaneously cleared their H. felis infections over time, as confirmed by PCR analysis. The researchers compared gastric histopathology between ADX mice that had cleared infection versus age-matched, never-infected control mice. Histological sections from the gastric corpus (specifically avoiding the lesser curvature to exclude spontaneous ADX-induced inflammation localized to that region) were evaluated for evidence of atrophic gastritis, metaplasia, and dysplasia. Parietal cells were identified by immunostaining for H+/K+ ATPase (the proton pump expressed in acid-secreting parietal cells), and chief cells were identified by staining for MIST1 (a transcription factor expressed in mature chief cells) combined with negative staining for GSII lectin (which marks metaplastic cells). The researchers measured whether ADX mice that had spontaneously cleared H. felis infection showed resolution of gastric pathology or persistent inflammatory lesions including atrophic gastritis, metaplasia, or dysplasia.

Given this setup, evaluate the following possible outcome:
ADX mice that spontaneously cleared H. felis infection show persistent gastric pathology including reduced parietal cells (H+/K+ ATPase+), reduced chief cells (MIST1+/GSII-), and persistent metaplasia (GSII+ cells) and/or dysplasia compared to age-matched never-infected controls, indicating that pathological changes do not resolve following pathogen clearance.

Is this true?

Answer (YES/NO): YES